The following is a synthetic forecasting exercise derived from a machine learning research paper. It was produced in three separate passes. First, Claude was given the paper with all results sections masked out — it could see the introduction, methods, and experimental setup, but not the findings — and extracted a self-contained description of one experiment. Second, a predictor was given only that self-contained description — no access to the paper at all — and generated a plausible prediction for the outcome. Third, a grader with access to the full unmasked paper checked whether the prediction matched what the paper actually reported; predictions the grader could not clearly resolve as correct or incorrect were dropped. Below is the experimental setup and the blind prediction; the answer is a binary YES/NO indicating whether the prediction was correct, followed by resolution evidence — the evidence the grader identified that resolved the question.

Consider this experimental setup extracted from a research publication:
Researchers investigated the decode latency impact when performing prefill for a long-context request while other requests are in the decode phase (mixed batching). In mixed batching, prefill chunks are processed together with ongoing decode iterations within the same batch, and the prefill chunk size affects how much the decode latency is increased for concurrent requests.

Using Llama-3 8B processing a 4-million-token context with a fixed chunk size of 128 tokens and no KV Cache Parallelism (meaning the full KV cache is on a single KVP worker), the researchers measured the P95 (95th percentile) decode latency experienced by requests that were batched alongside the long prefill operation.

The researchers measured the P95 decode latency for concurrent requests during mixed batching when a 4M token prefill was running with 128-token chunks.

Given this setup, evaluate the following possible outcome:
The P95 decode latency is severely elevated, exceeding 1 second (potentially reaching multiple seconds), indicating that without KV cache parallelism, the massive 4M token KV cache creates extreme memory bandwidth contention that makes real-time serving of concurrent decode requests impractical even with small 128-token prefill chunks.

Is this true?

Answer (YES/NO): NO